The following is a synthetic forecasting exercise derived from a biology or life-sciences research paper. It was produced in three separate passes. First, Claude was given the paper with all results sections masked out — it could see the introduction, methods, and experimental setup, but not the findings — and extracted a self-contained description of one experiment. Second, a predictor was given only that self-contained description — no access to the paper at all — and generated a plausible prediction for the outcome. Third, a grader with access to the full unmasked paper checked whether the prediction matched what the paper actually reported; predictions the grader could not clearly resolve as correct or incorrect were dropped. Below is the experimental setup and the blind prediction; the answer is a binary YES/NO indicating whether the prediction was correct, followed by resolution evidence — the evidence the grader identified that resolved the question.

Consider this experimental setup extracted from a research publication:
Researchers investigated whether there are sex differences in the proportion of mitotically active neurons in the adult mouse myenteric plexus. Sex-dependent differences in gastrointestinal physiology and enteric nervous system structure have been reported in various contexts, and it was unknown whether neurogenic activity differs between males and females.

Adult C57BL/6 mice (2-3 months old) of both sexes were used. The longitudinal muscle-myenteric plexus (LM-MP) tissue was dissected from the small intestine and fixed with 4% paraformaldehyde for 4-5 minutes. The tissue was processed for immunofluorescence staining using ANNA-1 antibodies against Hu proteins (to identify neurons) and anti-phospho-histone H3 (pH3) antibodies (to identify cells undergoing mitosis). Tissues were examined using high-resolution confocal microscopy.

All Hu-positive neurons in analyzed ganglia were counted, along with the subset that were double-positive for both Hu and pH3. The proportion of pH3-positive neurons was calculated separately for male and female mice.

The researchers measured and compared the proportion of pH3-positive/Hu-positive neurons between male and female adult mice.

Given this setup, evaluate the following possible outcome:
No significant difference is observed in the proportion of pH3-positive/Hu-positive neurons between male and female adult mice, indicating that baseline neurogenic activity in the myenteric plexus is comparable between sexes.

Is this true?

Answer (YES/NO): YES